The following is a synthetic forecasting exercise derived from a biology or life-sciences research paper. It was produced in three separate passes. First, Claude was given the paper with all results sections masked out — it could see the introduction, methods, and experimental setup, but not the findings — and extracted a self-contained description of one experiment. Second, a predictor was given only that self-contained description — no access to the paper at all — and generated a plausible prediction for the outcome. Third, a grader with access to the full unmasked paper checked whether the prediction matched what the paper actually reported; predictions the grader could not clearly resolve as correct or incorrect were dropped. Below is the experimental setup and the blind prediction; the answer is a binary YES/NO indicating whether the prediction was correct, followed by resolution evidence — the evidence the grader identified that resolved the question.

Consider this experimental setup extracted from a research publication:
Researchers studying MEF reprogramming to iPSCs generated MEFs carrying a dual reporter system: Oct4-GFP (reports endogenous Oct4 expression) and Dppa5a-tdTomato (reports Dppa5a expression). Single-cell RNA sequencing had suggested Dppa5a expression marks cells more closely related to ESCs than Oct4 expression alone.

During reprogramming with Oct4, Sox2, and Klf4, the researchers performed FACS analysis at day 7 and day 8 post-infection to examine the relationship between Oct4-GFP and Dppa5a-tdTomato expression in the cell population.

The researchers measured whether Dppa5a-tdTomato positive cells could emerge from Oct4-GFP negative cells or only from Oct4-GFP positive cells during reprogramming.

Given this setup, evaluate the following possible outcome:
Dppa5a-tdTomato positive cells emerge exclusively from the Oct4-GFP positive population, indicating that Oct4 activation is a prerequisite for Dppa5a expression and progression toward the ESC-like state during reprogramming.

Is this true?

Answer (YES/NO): YES